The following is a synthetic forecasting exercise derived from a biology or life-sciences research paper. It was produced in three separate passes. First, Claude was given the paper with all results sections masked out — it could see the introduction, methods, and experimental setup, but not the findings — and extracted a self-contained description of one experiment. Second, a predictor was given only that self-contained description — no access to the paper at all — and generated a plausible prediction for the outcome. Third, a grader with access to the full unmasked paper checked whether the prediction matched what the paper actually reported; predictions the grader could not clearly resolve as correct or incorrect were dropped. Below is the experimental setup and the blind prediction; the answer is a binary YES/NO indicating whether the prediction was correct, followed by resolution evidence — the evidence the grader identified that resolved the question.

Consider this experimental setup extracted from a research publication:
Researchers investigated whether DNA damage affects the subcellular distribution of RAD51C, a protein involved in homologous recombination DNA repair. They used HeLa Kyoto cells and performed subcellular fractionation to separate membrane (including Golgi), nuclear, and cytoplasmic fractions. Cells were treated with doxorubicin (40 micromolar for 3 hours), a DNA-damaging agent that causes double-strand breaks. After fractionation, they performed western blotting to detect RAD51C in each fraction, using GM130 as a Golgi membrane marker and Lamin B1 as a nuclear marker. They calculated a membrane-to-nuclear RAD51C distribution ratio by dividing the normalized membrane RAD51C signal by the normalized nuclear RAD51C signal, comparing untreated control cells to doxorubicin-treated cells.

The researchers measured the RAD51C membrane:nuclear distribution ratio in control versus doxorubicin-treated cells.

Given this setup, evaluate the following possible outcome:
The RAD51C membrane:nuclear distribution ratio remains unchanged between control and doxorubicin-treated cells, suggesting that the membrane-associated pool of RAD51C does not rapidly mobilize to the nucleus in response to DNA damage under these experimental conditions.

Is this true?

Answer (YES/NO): NO